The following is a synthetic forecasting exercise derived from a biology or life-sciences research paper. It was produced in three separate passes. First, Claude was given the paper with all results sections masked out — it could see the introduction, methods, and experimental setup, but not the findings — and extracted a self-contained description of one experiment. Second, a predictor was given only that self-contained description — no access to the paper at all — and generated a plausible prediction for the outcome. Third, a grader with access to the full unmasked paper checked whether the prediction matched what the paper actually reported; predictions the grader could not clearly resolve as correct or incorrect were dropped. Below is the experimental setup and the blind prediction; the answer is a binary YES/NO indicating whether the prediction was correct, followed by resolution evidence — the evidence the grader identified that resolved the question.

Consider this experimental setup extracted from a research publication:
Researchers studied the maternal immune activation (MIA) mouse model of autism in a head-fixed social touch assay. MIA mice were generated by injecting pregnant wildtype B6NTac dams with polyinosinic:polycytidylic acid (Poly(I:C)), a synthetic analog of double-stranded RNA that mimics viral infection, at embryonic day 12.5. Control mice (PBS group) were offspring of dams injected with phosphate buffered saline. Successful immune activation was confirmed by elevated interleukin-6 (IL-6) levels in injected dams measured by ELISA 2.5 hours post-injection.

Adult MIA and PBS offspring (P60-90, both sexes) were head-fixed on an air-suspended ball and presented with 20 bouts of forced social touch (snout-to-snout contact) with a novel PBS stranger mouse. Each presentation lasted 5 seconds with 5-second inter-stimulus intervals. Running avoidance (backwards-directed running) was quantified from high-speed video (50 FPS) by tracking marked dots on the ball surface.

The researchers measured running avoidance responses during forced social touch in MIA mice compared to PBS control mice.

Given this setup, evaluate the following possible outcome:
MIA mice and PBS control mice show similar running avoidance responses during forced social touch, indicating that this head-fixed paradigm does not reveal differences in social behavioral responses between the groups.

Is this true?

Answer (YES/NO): NO